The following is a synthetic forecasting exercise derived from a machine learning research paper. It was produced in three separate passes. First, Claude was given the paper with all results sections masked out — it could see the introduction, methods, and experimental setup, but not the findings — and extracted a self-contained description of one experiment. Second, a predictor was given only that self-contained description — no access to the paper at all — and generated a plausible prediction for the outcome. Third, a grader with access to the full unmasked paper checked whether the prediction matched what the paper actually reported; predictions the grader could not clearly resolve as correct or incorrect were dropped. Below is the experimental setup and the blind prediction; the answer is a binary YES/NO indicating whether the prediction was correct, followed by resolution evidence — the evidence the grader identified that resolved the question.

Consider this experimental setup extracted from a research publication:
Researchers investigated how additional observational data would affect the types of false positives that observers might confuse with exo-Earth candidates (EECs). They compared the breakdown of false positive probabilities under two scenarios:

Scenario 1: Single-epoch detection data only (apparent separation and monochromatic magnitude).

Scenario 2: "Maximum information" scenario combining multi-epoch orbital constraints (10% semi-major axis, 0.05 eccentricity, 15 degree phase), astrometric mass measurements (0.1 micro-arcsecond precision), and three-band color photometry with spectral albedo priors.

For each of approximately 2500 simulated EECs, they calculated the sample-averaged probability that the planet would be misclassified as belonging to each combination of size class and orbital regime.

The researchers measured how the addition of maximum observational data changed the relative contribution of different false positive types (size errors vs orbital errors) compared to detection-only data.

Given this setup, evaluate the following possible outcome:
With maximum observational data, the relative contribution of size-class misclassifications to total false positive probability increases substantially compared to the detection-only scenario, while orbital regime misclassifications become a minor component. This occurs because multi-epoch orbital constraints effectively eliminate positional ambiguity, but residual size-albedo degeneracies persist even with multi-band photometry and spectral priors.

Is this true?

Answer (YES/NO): YES